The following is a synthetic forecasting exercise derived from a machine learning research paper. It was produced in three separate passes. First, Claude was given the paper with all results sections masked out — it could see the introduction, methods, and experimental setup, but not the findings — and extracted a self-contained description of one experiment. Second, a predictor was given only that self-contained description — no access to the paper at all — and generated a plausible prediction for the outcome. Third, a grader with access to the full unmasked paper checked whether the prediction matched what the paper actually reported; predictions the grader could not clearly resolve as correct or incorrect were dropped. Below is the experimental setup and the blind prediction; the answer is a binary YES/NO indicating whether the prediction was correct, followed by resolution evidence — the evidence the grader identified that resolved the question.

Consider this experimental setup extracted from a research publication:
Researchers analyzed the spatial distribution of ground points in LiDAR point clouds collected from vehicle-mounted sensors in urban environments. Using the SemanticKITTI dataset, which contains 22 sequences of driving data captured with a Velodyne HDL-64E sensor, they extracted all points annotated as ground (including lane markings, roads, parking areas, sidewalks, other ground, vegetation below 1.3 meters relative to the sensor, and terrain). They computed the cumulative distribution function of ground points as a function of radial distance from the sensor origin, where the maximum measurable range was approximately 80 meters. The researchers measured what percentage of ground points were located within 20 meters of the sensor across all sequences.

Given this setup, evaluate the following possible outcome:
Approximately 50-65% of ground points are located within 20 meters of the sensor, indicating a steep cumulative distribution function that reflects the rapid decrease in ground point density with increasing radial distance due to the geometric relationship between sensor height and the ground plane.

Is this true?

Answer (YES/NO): NO